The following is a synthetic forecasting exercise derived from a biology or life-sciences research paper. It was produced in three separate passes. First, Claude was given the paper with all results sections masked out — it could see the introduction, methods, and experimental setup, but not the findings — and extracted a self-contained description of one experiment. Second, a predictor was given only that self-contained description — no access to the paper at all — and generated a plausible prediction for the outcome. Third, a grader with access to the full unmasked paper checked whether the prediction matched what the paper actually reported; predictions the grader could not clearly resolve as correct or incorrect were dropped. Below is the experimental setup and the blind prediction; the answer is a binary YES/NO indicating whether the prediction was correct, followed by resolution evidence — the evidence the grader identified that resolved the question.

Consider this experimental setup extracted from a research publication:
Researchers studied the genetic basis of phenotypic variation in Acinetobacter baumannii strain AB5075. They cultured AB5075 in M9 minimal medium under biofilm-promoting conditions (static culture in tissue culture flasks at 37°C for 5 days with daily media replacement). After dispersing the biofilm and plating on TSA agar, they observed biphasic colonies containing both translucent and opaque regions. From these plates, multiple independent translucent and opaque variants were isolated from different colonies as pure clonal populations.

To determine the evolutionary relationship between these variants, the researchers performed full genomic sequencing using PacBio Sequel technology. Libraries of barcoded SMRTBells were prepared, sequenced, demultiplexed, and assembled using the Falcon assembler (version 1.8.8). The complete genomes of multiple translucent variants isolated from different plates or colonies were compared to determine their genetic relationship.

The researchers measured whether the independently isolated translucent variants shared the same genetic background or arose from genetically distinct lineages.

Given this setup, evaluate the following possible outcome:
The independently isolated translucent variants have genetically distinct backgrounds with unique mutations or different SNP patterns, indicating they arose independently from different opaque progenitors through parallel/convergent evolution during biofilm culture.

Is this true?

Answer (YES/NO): YES